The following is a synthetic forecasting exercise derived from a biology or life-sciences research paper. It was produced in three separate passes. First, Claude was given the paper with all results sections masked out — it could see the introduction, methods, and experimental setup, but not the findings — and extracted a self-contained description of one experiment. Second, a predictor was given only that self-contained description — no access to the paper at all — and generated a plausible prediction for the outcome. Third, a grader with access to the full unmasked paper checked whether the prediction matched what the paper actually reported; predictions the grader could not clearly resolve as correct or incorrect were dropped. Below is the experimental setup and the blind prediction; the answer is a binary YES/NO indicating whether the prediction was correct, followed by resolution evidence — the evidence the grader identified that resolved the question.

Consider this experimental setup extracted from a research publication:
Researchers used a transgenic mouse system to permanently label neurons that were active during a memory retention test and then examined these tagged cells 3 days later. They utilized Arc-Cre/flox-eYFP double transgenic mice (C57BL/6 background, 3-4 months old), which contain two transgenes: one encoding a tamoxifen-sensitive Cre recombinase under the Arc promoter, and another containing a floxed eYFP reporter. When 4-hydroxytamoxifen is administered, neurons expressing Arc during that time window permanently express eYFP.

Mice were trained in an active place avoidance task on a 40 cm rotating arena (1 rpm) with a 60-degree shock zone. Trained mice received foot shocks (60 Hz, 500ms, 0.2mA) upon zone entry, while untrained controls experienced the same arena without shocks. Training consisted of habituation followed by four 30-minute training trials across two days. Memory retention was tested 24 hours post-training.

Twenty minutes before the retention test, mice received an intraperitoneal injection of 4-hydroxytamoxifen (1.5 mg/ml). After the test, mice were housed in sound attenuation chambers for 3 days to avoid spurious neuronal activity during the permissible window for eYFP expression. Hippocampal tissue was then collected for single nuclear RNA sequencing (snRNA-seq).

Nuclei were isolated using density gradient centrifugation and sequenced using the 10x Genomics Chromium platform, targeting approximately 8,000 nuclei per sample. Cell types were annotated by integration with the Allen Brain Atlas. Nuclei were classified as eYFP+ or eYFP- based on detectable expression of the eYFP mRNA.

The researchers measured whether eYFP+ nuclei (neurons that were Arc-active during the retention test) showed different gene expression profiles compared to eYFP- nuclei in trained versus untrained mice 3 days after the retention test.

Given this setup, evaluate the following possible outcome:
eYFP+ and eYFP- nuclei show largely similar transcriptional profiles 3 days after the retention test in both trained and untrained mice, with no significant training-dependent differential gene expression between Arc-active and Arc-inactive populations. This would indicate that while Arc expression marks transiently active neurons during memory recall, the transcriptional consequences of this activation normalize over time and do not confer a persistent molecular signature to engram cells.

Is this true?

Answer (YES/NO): NO